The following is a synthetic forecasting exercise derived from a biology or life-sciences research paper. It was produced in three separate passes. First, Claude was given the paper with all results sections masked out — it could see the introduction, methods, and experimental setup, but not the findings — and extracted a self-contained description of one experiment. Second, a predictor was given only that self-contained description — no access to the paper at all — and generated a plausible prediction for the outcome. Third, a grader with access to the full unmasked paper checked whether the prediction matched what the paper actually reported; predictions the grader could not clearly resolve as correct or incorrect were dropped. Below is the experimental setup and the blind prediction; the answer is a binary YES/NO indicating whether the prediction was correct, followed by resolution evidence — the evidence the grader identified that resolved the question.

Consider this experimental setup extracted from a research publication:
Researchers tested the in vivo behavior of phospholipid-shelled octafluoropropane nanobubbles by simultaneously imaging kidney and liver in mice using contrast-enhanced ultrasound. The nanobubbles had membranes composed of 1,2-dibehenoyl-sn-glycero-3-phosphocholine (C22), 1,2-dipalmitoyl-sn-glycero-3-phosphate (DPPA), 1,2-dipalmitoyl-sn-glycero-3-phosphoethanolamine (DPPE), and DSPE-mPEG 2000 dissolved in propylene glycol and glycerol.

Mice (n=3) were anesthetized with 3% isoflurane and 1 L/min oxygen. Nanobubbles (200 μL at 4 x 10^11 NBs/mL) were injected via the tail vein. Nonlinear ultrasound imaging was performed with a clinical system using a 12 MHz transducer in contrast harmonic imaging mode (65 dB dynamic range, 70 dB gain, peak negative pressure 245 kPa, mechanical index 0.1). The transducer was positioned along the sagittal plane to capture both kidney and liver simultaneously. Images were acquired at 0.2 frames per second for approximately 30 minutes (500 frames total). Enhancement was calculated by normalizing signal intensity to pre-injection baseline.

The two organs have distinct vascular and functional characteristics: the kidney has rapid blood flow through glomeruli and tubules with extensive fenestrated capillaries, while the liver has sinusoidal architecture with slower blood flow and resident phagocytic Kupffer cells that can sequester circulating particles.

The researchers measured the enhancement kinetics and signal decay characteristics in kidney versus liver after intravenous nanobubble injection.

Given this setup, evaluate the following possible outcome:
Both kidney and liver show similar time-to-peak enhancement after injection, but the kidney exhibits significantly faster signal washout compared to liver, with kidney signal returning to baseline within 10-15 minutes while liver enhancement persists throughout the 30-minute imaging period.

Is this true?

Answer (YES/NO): NO